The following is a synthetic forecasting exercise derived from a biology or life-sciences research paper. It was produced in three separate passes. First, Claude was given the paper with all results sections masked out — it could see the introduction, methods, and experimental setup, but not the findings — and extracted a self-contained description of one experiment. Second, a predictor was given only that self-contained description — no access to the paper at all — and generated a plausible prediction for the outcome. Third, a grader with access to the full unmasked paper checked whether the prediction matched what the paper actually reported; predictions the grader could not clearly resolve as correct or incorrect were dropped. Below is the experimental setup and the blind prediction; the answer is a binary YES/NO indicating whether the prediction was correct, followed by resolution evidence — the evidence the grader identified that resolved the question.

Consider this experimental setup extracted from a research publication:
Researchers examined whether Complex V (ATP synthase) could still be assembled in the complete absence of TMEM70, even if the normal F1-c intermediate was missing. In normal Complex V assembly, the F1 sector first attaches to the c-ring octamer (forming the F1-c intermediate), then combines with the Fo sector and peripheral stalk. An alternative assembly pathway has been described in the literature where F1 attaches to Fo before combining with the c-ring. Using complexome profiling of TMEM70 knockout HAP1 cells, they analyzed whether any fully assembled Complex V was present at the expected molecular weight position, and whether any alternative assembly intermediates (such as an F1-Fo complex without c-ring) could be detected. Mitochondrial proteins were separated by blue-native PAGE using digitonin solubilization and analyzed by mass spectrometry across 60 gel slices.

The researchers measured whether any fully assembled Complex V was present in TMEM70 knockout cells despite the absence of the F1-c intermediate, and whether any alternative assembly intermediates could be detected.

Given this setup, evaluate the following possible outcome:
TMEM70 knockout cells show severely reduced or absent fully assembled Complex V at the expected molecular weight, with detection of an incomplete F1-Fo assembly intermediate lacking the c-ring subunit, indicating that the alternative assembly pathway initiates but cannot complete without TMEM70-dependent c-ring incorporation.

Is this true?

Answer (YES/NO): NO